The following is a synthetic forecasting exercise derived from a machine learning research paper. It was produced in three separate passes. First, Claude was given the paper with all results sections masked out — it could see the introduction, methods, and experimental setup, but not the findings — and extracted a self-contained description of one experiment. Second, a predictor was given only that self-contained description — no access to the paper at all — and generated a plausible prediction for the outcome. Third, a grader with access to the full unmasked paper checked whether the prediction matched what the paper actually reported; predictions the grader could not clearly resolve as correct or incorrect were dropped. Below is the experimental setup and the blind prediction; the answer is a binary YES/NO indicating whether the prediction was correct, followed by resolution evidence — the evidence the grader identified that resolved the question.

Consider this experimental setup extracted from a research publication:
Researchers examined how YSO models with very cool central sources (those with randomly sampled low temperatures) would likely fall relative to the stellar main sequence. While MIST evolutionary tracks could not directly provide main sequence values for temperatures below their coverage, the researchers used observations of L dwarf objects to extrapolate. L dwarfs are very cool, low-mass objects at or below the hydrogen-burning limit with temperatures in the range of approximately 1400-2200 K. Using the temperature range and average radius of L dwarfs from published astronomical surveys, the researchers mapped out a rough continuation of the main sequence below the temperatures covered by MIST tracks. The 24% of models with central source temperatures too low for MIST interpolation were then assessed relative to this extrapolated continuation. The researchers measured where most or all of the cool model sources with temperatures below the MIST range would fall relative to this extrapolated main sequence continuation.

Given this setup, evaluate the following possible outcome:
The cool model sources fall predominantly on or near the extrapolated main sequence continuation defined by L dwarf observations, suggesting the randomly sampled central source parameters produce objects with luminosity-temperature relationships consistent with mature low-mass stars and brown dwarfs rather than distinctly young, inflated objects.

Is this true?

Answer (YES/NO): NO